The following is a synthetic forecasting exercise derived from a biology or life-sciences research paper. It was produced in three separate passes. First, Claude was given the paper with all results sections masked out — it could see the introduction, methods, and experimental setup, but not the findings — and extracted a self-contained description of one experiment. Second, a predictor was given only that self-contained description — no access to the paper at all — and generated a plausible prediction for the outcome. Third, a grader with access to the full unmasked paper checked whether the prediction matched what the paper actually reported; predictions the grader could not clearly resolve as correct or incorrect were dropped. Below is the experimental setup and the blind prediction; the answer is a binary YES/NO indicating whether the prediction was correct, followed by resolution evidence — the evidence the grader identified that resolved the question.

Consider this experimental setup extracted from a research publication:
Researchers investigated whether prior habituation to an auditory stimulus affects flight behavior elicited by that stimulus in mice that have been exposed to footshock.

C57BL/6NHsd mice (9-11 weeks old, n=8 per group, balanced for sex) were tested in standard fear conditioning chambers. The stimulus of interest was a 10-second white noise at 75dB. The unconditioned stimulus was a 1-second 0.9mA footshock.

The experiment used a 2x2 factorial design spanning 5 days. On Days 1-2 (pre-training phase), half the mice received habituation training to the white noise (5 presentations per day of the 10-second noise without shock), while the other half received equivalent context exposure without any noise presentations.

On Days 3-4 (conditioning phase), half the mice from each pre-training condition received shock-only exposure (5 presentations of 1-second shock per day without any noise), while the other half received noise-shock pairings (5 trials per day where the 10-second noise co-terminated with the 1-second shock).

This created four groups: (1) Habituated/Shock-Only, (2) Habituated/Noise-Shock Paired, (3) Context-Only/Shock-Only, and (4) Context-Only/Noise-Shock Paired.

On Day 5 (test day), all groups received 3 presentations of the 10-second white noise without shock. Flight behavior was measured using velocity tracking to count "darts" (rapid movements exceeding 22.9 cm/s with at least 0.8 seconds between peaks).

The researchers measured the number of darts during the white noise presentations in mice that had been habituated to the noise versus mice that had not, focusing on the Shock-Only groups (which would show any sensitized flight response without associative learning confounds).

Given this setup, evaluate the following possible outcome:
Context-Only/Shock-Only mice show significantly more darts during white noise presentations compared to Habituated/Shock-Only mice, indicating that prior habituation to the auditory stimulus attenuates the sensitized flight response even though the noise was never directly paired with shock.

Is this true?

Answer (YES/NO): YES